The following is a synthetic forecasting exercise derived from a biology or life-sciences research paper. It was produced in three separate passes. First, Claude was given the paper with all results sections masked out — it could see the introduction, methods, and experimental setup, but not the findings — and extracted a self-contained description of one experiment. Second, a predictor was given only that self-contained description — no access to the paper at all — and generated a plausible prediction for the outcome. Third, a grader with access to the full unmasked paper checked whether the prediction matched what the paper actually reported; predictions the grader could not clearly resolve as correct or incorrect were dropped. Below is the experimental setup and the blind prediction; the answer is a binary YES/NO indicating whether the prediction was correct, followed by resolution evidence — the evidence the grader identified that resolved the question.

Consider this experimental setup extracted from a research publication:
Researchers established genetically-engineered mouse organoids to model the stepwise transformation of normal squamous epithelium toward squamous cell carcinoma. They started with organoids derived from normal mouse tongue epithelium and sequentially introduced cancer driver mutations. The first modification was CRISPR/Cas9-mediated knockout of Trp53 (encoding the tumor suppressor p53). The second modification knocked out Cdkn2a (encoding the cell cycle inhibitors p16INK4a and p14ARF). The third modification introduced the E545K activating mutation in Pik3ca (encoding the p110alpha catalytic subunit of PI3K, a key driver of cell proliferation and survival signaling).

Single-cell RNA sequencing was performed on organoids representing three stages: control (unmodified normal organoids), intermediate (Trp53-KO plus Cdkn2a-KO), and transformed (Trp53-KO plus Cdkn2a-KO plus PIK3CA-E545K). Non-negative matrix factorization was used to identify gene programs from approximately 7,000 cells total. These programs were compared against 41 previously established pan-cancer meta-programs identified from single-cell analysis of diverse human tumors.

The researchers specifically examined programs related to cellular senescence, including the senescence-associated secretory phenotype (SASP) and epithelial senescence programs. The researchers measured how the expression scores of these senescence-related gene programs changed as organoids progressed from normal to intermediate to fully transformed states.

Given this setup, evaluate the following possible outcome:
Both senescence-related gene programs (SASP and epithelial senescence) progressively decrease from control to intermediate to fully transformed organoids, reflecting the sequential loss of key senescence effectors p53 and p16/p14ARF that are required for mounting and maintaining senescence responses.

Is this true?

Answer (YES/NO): YES